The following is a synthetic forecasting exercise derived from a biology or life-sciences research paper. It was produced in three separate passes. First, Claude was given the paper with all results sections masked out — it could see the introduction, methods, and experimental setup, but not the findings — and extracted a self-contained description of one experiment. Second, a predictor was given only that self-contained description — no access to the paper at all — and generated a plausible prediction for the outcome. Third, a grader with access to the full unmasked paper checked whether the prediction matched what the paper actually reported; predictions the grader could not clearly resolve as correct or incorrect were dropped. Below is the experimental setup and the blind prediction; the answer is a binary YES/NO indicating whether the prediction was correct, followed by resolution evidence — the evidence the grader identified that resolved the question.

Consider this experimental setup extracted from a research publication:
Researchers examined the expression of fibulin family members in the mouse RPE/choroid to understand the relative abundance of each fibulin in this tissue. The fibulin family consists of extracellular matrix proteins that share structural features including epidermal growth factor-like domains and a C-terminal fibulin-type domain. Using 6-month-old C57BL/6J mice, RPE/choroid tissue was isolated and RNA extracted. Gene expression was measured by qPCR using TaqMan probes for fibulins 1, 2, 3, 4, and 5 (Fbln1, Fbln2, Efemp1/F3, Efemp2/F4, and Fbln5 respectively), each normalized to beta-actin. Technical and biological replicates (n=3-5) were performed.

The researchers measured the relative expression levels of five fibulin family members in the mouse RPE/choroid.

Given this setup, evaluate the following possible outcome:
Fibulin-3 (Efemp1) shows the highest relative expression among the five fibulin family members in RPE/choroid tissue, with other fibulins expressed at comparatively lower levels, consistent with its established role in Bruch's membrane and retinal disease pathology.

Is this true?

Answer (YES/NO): NO